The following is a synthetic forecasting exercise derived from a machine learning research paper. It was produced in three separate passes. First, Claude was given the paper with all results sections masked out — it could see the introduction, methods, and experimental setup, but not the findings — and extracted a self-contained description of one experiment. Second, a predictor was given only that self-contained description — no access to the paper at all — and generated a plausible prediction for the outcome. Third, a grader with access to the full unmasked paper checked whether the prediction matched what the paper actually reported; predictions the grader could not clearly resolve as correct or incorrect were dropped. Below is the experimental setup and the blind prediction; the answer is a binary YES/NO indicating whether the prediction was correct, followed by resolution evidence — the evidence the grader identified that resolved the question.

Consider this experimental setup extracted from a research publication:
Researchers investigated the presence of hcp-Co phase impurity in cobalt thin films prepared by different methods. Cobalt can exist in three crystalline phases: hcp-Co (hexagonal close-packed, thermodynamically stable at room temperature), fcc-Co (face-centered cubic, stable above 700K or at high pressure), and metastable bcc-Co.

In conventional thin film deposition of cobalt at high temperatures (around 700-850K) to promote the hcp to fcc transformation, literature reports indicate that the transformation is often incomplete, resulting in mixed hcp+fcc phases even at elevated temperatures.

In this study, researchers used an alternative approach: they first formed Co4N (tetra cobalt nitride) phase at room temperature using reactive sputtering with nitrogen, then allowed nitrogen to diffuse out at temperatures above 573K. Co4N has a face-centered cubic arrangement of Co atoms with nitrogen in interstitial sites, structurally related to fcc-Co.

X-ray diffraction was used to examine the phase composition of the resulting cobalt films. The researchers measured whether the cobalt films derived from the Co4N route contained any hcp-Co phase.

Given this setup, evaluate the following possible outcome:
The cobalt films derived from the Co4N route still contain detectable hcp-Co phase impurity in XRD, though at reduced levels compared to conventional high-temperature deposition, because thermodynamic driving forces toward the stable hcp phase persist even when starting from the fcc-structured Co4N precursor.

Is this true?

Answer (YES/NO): NO